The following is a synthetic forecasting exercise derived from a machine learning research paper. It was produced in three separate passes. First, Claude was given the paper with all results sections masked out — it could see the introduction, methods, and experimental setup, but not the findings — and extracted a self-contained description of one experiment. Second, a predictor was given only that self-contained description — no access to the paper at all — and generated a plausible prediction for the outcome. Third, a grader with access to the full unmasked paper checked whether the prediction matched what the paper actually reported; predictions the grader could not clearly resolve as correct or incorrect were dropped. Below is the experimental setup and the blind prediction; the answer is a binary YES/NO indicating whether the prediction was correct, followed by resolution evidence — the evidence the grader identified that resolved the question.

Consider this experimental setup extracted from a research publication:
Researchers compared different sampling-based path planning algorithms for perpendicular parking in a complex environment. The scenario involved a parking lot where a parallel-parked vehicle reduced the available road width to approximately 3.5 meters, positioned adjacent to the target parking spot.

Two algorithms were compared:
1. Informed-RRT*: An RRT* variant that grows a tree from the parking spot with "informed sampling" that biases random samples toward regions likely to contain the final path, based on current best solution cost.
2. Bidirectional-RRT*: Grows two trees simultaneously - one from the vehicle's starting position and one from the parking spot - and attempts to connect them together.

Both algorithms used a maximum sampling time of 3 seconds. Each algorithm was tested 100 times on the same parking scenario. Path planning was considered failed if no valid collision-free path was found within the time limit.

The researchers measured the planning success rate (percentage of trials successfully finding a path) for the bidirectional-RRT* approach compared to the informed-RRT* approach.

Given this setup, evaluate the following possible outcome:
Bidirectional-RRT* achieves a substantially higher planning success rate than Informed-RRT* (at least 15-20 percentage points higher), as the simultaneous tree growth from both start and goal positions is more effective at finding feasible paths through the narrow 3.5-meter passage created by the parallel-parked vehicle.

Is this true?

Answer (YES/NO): NO